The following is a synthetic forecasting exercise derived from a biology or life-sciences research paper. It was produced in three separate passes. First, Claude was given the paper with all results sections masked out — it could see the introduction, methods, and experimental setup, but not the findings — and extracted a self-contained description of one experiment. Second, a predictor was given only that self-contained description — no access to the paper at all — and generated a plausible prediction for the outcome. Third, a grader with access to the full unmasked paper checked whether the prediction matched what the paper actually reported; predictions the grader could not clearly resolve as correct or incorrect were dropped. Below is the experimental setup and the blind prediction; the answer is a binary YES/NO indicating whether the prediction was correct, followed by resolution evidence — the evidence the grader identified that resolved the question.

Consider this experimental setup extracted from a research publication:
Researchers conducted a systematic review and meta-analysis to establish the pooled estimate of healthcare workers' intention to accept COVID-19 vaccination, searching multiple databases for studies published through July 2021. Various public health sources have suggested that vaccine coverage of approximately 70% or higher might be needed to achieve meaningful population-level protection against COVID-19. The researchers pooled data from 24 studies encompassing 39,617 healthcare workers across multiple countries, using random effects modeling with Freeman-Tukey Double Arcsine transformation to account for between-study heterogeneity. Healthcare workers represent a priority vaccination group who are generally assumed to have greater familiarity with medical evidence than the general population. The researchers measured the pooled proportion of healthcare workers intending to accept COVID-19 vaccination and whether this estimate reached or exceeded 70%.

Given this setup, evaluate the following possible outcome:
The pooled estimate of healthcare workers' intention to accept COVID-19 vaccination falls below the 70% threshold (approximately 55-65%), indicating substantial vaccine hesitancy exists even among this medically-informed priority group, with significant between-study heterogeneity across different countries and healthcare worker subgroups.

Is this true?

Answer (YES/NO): YES